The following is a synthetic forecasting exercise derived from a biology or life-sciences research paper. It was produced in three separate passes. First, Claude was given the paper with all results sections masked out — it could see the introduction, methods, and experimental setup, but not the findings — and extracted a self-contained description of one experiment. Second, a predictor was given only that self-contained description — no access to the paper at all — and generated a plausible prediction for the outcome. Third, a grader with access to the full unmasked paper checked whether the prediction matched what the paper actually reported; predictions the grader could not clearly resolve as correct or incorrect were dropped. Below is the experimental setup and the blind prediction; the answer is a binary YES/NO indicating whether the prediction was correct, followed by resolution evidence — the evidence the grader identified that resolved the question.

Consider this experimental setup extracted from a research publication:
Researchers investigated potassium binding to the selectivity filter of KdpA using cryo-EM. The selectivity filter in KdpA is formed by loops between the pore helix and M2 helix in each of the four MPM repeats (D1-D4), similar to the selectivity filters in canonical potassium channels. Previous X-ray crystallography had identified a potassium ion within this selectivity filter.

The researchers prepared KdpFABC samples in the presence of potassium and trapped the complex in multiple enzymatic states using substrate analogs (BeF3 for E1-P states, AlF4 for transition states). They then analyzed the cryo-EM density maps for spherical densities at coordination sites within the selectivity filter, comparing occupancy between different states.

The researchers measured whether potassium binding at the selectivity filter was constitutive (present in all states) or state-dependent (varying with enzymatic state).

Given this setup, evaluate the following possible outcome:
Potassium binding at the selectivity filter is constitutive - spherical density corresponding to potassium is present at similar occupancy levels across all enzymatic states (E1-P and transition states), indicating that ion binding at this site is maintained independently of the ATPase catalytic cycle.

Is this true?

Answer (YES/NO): YES